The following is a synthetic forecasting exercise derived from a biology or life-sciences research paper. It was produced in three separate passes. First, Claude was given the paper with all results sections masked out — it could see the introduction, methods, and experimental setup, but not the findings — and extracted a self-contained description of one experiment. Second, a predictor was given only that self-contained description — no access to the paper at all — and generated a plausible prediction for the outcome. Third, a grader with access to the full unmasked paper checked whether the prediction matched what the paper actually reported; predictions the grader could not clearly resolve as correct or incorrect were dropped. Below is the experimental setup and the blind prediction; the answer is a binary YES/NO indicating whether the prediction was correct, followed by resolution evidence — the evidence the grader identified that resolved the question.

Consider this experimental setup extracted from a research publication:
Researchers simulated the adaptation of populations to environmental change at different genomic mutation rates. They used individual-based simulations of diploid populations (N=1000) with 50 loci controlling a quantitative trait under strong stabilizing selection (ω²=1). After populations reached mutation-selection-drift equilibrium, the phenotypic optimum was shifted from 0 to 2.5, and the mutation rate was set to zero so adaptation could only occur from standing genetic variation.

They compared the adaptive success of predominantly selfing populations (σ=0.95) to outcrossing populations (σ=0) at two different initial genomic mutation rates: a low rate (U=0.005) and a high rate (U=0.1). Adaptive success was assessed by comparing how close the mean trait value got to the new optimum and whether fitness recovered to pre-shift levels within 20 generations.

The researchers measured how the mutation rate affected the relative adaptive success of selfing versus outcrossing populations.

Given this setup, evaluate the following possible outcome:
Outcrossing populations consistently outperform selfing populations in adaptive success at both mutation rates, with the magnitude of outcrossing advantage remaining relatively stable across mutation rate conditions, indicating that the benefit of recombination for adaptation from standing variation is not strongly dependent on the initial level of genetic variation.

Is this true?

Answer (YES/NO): NO